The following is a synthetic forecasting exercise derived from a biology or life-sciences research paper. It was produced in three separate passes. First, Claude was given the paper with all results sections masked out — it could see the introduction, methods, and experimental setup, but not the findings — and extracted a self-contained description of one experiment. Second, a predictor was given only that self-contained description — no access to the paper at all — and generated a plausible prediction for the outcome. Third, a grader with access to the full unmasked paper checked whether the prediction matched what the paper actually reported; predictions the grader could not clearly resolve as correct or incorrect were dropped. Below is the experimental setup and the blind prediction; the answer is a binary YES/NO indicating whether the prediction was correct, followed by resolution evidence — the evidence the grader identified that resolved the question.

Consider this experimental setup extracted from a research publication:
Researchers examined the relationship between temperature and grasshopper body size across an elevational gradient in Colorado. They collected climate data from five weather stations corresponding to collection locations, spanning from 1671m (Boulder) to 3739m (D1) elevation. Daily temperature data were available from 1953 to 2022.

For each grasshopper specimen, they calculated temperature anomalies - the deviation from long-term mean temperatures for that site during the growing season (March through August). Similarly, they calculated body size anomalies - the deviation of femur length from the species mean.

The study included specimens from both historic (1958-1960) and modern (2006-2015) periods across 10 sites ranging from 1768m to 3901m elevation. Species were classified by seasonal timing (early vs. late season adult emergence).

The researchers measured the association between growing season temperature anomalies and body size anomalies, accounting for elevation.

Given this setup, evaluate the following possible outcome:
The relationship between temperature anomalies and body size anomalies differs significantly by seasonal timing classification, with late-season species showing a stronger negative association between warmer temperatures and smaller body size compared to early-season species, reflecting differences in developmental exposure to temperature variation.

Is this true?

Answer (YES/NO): NO